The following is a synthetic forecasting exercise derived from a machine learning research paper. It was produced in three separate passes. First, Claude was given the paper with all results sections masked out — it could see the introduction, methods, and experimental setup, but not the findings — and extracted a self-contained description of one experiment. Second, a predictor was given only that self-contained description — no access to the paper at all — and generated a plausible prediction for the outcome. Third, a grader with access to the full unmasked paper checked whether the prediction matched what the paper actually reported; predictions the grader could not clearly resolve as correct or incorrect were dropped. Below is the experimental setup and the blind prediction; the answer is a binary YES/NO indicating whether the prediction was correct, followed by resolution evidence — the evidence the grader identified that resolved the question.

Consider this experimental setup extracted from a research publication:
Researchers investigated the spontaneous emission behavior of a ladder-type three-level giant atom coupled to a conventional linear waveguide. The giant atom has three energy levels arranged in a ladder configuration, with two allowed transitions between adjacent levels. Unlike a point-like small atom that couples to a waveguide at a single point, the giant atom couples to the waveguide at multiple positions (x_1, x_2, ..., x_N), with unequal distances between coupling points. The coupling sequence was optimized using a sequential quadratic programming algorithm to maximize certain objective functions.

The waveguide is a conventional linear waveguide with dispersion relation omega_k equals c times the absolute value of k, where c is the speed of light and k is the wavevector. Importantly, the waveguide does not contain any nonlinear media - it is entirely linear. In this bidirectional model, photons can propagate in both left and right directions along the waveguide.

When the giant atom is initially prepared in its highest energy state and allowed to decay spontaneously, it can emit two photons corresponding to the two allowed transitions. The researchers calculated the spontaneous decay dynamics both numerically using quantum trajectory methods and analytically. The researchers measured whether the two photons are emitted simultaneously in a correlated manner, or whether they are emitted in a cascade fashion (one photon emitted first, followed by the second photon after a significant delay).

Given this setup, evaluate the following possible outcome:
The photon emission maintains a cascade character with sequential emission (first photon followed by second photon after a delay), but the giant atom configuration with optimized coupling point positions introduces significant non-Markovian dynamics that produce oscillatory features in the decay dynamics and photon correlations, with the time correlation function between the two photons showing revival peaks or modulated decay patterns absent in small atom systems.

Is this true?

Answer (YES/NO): NO